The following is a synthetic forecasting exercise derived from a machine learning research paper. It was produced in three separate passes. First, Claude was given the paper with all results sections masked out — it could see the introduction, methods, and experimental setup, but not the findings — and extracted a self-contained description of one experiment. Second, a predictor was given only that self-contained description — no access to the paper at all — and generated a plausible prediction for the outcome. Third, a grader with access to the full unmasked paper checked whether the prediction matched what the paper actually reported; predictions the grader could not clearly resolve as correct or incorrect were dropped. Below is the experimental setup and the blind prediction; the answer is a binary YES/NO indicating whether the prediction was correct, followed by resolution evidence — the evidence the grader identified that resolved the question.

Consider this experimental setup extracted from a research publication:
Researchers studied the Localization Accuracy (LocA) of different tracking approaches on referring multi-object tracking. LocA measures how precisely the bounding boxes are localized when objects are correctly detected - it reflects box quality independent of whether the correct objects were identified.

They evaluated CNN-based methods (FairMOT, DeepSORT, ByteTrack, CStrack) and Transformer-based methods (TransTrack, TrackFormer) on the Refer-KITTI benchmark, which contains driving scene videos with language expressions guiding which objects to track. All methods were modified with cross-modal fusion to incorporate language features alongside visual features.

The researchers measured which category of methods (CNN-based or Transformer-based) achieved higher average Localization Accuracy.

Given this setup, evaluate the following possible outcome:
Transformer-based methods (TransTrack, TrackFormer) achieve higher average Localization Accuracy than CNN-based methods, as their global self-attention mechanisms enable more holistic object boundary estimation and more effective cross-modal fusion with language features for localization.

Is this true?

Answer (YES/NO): YES